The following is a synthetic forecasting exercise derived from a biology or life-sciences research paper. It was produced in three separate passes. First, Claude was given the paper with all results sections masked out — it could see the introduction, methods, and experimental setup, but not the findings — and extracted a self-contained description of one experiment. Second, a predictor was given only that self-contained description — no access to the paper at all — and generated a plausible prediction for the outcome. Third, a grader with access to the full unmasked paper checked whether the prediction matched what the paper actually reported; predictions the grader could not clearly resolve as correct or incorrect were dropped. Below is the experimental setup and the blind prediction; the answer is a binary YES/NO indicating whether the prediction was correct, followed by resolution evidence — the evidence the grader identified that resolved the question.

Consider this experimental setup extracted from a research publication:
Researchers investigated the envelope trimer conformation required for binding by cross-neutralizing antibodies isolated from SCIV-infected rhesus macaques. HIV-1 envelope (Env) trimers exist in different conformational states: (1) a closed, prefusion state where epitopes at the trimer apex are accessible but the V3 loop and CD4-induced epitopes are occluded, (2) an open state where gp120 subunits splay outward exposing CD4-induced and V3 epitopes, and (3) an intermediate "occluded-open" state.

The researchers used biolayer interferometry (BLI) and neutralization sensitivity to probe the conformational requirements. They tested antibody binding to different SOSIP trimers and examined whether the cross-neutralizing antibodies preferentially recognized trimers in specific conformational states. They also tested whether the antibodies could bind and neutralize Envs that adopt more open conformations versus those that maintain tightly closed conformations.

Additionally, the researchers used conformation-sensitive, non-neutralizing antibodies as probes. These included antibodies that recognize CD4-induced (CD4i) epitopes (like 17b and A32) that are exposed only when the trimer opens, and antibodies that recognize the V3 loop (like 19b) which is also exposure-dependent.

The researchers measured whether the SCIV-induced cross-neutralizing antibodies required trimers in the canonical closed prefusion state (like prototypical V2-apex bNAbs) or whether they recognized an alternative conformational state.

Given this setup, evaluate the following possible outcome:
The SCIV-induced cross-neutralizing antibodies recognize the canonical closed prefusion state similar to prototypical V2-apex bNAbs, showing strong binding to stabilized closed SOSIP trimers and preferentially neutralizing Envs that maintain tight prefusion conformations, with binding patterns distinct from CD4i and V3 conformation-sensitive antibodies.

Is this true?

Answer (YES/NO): NO